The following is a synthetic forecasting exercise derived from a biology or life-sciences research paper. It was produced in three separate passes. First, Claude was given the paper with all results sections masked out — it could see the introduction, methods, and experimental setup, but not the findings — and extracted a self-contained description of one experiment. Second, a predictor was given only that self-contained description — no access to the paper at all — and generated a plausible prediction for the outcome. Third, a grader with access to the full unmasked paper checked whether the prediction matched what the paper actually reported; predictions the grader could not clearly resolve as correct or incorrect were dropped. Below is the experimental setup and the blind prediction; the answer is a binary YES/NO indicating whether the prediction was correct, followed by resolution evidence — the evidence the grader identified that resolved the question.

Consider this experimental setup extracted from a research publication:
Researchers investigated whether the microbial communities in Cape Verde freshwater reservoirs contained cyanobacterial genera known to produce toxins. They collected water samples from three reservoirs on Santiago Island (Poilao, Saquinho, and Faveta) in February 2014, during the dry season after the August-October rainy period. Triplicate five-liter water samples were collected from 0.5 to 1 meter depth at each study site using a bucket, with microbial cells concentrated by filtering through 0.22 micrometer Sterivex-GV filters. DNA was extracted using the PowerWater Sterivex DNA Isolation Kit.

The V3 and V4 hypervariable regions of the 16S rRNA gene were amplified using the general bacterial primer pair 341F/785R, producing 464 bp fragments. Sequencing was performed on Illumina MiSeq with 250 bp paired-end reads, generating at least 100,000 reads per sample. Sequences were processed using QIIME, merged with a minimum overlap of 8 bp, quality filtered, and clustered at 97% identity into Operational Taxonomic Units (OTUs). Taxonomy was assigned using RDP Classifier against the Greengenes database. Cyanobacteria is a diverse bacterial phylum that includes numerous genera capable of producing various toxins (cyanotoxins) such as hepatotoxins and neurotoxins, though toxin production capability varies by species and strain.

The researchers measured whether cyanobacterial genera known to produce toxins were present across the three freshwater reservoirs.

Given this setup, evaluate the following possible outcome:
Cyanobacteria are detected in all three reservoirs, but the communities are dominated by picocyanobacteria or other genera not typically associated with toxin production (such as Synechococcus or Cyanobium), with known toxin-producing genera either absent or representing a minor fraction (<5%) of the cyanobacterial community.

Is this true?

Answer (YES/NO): NO